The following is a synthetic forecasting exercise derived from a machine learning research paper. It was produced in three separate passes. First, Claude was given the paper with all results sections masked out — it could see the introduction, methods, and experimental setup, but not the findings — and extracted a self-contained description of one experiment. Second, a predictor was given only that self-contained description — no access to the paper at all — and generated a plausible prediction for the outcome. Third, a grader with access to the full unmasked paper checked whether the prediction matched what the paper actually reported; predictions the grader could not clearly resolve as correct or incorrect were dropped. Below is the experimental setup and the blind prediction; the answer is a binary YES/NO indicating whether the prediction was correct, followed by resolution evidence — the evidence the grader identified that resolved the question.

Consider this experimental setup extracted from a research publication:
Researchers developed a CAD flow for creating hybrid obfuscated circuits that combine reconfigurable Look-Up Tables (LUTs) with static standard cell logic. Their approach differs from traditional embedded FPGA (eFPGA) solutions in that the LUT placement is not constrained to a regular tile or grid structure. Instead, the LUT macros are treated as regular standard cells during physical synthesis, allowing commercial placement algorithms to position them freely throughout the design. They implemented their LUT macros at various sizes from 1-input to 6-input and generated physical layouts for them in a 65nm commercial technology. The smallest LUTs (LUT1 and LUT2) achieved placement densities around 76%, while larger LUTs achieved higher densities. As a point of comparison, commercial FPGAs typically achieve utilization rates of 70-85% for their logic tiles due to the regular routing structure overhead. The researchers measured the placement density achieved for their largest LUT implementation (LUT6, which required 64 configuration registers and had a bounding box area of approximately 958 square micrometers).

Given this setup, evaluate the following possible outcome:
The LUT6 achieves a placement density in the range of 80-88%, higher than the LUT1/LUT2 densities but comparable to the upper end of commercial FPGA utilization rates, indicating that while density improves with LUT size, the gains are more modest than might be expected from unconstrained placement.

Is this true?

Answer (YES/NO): NO